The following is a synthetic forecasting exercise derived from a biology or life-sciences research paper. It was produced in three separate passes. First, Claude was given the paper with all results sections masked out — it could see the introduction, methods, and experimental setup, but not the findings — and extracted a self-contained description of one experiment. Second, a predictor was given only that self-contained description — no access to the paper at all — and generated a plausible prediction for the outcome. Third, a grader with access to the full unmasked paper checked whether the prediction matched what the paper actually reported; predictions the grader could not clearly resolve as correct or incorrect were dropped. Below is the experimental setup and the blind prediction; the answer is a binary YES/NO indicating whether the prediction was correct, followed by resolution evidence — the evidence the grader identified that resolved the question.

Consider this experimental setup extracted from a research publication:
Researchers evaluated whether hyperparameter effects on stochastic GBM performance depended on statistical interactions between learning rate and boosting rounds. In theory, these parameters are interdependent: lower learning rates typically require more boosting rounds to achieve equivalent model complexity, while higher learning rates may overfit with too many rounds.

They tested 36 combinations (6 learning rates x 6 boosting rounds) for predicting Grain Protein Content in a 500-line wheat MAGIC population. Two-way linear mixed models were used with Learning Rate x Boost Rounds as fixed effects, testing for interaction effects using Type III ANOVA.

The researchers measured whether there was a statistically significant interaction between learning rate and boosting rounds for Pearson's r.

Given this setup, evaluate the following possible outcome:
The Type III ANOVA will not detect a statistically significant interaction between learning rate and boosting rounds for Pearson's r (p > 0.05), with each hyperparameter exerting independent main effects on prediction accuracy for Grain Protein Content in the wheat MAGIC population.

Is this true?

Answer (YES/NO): NO